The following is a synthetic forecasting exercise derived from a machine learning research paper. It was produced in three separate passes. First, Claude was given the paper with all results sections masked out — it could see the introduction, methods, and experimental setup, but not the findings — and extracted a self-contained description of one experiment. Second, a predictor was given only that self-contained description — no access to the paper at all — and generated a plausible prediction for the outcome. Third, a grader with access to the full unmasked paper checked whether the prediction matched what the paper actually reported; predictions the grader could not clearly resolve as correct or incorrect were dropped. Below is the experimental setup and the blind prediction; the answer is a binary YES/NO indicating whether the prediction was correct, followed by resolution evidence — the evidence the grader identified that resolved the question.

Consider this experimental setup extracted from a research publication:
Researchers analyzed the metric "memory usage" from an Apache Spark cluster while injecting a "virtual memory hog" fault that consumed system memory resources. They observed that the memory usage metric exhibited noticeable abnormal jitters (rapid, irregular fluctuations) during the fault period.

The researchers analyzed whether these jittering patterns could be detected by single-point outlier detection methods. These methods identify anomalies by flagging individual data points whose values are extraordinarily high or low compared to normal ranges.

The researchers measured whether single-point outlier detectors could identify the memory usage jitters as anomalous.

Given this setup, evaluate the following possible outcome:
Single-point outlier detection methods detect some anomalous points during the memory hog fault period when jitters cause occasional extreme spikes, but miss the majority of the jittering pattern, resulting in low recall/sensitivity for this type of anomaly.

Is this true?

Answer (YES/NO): NO